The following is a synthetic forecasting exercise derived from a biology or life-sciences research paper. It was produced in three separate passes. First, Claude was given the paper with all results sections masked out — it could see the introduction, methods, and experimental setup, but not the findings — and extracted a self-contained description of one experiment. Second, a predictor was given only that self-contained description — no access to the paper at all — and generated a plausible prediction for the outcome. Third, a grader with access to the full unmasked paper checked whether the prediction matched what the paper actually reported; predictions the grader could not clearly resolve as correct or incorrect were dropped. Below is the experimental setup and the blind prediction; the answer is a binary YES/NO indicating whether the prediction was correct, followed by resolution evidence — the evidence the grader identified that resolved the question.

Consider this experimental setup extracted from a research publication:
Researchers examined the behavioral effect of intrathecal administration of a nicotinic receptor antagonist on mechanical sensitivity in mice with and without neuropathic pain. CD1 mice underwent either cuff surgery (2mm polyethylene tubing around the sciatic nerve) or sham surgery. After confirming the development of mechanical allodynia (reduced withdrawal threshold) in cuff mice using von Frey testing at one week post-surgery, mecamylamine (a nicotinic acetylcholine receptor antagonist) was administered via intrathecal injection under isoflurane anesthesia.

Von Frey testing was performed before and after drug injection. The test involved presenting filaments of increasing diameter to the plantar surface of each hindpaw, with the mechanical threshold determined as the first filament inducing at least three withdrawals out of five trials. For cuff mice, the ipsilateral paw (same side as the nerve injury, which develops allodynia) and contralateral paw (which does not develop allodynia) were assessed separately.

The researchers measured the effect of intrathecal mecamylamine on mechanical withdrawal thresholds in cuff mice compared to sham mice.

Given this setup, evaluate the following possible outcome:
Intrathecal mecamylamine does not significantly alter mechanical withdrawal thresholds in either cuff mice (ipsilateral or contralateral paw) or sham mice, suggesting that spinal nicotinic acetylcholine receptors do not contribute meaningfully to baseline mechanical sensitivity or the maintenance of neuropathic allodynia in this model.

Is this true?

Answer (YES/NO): NO